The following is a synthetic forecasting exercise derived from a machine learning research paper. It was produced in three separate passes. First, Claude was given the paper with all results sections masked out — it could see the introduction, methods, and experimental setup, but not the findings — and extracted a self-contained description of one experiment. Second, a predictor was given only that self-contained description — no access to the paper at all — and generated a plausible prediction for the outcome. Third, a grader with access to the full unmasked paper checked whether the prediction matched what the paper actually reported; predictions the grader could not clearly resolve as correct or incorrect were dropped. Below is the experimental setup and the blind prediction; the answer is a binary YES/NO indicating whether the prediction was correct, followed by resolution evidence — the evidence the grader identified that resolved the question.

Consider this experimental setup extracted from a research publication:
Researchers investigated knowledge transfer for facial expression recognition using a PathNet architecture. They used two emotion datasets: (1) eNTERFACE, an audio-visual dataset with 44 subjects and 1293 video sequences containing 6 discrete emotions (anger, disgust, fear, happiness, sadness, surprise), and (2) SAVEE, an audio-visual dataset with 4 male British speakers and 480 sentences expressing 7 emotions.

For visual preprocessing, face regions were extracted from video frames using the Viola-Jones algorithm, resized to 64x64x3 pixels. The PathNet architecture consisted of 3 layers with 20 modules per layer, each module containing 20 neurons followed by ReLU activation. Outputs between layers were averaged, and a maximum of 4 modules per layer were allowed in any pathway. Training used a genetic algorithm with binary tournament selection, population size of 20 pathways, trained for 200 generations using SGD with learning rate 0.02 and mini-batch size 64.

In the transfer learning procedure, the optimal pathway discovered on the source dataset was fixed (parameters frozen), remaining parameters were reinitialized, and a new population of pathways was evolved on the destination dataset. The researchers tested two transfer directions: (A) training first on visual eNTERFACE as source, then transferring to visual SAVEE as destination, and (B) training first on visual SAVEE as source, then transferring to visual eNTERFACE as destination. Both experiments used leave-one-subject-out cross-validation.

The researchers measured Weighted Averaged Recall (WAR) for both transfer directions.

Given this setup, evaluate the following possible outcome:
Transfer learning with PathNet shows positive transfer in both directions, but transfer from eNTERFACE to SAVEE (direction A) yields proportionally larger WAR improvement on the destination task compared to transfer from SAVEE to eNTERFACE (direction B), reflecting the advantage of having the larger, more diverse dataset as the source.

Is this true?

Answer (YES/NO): NO